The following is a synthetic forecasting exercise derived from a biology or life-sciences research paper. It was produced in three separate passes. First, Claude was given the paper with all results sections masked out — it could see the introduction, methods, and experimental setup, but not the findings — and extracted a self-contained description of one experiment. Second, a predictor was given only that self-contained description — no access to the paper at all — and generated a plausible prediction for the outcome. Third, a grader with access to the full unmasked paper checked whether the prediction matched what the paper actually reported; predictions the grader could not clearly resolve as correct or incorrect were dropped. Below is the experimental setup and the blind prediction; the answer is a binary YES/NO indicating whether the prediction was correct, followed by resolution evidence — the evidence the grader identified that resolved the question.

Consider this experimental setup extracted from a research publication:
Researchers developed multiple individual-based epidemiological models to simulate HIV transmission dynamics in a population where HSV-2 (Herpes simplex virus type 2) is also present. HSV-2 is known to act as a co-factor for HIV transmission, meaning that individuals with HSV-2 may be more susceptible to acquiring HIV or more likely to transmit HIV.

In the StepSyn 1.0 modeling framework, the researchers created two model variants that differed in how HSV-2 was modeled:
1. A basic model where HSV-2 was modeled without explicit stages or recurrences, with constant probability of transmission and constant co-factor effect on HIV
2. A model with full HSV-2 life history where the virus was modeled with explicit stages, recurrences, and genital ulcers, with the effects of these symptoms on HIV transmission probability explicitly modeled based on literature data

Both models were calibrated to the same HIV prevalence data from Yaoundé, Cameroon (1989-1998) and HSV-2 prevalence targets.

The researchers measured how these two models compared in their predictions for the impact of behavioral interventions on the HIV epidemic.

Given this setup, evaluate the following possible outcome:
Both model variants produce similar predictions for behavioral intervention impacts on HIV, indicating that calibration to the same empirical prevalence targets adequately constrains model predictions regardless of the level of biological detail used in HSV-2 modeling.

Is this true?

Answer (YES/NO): NO